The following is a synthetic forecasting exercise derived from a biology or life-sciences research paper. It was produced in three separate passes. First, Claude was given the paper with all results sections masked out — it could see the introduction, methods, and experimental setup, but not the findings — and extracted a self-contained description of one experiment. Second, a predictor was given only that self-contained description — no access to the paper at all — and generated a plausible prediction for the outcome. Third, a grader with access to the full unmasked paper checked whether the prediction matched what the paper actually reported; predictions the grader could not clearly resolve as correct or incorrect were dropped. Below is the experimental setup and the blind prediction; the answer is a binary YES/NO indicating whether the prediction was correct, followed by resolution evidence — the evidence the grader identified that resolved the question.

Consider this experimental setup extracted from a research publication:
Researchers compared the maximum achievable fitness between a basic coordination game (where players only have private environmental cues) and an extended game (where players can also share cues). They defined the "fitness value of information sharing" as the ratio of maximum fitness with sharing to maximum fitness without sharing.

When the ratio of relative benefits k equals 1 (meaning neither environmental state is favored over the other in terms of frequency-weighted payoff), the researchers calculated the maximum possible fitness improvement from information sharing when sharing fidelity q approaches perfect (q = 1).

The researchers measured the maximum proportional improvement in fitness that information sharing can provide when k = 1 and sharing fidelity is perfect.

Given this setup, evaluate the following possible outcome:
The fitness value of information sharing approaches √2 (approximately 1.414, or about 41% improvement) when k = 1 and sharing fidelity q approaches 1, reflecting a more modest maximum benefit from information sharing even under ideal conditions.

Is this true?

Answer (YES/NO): YES